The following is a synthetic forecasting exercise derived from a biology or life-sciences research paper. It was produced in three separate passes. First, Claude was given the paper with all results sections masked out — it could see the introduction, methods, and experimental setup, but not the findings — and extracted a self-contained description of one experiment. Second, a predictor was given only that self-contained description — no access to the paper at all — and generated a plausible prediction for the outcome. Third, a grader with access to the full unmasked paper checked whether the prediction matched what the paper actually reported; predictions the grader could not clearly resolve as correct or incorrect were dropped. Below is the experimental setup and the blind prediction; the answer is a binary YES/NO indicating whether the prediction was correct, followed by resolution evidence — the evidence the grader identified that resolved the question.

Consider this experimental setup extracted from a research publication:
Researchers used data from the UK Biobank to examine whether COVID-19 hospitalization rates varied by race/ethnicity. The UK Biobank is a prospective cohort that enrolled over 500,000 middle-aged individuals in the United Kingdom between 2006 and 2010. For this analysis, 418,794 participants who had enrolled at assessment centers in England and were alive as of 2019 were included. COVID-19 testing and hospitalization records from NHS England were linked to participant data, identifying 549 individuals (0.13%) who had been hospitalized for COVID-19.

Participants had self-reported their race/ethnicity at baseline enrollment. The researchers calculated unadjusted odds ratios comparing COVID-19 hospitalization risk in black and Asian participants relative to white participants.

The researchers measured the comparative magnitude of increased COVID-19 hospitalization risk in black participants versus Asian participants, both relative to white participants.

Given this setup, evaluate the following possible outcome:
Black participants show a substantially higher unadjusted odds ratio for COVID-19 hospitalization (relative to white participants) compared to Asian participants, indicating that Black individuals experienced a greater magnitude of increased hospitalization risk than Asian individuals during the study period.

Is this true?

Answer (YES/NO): YES